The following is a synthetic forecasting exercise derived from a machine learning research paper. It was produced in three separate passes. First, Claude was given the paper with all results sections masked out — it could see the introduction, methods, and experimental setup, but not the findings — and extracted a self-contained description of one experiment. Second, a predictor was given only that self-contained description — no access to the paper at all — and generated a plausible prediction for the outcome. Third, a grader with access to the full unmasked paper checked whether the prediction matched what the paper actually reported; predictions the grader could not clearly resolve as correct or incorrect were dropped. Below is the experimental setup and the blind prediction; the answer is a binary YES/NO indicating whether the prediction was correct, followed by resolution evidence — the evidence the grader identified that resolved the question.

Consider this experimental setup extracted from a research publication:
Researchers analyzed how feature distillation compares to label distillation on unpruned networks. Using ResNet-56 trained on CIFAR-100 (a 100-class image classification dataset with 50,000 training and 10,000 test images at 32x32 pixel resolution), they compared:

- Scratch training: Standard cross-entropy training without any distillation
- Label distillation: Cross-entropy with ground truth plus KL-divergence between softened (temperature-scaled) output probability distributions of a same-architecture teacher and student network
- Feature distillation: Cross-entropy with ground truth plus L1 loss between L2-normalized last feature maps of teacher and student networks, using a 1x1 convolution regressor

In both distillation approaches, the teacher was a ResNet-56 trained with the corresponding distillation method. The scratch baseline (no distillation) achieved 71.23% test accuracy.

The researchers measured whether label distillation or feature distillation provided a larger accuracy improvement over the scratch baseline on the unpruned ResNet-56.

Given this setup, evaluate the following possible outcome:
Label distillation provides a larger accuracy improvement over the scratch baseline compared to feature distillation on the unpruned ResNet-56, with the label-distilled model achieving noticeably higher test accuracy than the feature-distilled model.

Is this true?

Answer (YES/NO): NO